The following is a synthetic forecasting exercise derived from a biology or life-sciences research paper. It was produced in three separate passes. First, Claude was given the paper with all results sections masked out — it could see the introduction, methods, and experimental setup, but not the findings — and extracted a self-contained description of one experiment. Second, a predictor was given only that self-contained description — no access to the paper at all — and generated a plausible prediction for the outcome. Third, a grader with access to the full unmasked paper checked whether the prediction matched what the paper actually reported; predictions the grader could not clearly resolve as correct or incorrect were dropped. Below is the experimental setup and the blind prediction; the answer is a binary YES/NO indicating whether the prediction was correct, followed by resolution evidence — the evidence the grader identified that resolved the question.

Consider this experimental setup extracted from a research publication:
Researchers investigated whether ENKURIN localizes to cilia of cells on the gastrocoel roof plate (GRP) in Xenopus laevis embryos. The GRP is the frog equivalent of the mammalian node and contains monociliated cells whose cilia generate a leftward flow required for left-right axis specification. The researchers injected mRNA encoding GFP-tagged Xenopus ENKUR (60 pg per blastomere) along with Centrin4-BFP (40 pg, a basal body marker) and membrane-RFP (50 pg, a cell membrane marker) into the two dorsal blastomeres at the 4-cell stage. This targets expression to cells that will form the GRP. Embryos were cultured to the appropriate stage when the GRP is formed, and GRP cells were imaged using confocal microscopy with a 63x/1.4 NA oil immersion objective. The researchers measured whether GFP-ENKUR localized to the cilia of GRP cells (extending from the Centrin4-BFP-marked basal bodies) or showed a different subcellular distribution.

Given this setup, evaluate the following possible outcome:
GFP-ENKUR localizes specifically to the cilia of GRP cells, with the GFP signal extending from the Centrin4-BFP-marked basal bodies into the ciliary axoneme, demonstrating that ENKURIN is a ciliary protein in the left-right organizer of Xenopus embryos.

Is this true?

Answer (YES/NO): YES